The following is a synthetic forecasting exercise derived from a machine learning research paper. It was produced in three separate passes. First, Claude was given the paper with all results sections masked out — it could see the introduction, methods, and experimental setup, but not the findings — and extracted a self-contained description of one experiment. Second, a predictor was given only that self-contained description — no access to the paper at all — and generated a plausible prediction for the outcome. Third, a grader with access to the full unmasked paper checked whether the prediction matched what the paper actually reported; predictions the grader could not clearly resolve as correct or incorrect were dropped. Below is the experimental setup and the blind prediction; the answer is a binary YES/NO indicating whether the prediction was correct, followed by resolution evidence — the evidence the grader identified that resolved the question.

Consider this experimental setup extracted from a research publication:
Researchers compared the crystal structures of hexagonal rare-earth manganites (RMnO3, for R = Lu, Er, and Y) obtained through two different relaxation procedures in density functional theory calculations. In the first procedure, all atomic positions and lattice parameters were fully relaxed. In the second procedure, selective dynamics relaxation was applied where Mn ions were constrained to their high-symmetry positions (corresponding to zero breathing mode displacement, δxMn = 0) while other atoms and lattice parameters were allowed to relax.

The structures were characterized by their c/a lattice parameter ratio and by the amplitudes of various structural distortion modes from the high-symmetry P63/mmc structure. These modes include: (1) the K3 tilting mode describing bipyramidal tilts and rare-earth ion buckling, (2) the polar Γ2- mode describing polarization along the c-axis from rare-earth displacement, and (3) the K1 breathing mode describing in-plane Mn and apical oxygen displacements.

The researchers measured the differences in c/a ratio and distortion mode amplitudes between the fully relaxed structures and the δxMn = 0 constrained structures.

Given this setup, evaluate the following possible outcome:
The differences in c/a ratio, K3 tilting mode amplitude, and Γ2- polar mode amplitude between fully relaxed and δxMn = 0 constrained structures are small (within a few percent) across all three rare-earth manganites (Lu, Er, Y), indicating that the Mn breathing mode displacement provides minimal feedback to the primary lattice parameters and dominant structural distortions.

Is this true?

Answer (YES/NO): NO